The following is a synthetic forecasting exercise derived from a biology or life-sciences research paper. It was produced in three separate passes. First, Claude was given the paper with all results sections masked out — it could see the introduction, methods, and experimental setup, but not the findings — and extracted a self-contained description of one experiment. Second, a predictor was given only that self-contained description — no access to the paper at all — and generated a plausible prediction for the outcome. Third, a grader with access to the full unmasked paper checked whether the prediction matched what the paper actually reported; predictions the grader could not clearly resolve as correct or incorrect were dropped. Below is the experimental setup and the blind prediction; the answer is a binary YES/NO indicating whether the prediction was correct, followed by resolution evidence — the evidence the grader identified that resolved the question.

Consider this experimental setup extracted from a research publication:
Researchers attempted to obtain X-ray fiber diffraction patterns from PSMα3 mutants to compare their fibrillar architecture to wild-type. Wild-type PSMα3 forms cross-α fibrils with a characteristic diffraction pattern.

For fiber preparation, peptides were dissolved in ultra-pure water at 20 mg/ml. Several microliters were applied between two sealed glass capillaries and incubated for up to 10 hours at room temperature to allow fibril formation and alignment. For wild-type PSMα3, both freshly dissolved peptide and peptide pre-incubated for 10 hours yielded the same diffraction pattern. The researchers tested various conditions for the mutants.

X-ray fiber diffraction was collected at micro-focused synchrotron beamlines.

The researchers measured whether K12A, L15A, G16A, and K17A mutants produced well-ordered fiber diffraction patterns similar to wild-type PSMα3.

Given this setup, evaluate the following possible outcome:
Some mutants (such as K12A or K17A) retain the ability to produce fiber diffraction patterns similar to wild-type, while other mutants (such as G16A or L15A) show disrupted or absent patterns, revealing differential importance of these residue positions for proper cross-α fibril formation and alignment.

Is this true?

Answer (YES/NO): NO